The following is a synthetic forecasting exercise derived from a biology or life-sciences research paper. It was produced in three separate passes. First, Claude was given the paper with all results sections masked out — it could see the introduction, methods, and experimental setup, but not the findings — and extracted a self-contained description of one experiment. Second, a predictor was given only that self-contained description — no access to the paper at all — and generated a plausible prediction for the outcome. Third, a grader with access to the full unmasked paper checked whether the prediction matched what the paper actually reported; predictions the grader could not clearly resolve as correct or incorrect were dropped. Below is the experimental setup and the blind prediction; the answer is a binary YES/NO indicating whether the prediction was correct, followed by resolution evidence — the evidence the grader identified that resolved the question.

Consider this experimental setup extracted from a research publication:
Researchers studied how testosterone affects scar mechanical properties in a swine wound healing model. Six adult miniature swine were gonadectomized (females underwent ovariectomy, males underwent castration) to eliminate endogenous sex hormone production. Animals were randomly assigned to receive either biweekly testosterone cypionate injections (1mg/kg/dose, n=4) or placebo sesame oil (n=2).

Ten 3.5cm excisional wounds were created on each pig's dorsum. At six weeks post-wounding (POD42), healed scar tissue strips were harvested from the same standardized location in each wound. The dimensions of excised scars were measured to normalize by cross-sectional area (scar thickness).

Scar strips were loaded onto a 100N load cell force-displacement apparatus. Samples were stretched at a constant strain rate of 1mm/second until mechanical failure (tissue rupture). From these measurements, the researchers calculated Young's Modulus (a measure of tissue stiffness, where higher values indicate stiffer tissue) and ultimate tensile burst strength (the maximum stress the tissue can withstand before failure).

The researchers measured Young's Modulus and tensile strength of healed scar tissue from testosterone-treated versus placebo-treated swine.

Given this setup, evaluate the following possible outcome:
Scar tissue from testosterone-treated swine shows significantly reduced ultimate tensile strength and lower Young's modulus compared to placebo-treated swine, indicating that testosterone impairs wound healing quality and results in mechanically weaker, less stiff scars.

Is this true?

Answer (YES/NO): NO